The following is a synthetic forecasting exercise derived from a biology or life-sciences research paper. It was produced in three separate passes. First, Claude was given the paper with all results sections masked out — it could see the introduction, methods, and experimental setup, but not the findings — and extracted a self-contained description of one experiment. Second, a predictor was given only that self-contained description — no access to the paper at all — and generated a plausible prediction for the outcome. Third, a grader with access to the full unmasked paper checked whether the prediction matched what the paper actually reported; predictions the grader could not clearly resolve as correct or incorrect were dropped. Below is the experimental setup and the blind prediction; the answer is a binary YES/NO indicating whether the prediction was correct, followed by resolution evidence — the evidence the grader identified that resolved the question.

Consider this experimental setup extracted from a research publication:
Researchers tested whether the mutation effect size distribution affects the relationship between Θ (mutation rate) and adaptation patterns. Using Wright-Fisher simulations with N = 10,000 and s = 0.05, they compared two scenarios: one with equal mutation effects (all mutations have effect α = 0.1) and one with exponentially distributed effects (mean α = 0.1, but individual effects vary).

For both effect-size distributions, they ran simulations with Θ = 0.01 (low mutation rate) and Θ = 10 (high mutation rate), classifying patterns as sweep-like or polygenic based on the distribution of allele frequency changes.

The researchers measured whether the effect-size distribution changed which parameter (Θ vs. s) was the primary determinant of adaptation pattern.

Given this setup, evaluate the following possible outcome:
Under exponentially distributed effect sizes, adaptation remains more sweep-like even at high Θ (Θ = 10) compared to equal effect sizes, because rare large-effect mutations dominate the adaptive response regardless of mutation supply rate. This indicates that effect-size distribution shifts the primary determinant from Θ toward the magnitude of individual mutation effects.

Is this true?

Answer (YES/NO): NO